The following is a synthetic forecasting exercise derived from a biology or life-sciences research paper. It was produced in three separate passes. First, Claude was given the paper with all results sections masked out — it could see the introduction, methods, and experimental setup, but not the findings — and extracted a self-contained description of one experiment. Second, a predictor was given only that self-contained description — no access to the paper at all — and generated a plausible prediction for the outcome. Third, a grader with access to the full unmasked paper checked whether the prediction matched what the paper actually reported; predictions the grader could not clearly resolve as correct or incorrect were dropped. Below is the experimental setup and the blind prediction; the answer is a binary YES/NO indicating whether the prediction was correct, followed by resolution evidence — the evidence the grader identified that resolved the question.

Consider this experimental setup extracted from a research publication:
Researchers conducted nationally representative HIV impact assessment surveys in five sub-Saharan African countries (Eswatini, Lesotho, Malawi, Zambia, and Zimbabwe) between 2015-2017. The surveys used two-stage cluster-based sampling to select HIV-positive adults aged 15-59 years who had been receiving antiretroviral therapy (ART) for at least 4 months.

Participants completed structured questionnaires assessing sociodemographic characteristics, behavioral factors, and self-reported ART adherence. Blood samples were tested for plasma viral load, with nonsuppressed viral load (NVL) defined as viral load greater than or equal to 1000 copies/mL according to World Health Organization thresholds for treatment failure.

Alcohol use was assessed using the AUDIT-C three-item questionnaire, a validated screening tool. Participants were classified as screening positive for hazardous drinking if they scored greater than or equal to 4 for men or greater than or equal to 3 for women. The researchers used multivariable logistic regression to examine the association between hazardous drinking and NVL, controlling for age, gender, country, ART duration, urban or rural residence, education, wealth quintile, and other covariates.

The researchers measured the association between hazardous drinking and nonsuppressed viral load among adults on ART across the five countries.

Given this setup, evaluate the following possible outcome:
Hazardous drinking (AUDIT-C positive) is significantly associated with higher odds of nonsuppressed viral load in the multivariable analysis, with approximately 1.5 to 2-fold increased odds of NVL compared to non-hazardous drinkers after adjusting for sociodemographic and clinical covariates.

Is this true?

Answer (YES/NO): NO